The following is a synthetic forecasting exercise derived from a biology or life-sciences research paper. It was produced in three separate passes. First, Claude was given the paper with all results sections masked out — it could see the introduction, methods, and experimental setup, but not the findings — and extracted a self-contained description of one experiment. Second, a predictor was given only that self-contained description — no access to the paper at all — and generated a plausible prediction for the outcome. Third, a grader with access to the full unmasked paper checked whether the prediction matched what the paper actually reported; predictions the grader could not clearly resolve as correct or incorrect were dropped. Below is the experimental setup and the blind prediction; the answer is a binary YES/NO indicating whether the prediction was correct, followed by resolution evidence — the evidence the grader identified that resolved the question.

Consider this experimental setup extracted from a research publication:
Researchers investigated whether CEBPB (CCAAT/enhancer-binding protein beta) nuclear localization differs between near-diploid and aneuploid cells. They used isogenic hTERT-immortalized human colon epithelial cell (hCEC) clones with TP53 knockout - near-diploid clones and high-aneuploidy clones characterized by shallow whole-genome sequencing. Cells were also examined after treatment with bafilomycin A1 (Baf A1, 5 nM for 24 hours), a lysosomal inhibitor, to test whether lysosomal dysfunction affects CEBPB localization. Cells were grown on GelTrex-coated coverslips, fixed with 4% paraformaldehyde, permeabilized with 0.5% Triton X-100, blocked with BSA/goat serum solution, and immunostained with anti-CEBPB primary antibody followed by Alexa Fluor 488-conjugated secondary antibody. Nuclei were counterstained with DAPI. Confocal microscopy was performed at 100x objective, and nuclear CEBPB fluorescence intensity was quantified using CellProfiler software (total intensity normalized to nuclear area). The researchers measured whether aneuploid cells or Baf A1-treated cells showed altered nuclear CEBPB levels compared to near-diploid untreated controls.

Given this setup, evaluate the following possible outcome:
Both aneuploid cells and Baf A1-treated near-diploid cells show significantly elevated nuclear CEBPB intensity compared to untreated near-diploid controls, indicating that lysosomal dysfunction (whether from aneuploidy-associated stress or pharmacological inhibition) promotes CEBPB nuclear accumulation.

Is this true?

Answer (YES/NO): NO